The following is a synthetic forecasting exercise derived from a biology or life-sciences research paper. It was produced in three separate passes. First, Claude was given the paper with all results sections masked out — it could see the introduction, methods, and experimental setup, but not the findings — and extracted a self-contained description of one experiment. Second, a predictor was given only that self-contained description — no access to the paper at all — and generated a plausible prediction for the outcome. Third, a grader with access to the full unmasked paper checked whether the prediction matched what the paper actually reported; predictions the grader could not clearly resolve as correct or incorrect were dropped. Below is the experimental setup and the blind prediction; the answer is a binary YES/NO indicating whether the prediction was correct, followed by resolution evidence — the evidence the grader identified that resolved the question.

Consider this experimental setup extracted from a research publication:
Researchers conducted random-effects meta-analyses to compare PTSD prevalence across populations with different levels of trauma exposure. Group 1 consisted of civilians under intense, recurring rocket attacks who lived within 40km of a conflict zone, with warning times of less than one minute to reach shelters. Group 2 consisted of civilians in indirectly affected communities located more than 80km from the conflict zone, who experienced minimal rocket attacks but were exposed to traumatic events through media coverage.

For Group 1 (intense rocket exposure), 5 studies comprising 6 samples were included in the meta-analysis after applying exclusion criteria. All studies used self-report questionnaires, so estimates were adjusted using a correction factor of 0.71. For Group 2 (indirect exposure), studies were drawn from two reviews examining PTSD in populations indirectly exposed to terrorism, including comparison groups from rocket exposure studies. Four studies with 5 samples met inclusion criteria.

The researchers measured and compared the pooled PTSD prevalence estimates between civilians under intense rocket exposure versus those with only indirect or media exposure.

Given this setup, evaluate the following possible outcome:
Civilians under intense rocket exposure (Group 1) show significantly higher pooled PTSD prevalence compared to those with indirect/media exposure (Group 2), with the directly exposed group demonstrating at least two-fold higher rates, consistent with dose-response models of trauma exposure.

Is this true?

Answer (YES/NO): YES